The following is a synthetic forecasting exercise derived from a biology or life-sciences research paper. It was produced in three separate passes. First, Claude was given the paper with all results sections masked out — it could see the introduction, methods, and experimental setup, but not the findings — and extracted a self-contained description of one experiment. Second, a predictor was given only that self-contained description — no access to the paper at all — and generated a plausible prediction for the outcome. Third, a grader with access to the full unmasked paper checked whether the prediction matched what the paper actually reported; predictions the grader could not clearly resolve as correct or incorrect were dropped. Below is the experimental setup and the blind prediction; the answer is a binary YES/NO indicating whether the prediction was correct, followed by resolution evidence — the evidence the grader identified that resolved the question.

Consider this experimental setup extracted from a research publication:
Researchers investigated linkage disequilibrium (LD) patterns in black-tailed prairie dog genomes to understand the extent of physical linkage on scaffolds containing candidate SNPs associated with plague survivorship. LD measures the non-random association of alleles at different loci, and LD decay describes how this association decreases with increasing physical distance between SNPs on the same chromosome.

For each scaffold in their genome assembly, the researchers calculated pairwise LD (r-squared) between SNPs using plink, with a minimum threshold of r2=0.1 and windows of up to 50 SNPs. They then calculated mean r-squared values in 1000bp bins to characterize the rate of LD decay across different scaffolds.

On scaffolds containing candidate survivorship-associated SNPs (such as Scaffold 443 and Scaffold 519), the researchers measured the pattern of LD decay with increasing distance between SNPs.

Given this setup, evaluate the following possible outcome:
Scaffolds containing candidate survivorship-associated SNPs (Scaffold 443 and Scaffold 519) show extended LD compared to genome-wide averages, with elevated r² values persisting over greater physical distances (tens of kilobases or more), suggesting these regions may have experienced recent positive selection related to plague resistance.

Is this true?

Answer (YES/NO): YES